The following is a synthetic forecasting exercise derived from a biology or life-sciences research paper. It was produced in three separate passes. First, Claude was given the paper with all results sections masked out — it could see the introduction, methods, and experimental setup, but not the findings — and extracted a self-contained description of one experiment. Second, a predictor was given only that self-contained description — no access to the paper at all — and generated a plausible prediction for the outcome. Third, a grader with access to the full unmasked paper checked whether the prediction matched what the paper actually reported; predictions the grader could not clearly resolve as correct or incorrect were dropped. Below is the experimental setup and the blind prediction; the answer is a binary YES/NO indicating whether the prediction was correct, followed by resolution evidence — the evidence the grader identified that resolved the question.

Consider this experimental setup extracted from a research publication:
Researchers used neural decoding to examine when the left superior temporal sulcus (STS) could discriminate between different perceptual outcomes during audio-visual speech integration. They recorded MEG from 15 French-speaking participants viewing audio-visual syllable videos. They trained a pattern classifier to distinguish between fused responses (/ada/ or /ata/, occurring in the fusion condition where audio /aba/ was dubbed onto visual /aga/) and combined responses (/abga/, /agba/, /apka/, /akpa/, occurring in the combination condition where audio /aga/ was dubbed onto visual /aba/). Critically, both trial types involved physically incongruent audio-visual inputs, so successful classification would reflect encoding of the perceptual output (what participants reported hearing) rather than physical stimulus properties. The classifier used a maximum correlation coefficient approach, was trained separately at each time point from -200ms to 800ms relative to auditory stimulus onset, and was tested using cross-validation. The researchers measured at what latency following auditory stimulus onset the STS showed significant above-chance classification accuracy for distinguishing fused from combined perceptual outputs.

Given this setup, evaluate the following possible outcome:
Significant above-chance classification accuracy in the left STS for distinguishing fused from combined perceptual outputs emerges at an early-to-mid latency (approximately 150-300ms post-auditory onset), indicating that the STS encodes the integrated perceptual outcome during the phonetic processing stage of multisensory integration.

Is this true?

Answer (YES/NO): YES